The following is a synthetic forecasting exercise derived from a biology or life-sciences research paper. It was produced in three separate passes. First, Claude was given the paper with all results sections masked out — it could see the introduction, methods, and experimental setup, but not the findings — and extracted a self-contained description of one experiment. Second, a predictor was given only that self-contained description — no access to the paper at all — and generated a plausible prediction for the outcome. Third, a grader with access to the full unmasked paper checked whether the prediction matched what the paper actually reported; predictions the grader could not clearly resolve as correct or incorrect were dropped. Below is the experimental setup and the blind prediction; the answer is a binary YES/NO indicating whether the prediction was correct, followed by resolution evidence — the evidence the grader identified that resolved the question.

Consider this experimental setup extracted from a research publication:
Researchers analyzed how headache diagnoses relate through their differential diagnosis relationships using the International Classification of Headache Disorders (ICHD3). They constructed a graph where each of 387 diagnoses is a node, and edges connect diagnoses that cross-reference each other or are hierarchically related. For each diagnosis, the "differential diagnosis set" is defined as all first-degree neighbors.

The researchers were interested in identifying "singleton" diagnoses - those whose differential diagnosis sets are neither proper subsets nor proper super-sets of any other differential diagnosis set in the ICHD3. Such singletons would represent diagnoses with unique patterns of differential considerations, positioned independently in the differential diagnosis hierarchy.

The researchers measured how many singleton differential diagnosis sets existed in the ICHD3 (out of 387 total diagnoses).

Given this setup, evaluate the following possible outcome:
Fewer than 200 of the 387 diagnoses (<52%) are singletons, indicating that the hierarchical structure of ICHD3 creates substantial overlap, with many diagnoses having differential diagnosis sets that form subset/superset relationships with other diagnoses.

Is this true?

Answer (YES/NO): YES